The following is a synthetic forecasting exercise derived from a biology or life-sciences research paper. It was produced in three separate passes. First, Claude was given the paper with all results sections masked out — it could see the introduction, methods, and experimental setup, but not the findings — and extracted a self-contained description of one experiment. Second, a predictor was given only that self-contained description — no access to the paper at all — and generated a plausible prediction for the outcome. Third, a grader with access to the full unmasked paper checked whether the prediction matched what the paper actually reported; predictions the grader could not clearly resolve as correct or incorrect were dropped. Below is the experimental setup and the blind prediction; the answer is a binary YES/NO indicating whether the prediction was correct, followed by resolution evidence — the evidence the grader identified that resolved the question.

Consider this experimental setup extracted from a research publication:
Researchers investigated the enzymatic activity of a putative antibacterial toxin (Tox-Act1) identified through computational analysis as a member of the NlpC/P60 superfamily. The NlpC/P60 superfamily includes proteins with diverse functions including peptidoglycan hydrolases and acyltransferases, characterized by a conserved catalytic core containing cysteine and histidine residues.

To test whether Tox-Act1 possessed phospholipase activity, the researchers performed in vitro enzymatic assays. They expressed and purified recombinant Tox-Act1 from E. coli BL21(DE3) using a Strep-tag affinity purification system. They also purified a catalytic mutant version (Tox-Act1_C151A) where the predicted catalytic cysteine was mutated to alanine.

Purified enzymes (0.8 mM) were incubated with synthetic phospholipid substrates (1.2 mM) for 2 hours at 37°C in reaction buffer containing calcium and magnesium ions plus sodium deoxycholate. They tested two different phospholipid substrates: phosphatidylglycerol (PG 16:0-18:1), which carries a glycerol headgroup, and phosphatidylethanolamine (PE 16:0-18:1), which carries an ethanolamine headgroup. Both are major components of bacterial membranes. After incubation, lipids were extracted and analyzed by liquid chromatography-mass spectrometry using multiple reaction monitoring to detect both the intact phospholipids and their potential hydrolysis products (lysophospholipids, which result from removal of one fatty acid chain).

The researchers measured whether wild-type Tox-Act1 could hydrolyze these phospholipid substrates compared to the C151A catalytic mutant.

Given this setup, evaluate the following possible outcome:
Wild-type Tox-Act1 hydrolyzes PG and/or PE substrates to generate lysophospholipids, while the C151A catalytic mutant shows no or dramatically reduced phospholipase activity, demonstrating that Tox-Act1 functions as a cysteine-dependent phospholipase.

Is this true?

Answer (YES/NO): YES